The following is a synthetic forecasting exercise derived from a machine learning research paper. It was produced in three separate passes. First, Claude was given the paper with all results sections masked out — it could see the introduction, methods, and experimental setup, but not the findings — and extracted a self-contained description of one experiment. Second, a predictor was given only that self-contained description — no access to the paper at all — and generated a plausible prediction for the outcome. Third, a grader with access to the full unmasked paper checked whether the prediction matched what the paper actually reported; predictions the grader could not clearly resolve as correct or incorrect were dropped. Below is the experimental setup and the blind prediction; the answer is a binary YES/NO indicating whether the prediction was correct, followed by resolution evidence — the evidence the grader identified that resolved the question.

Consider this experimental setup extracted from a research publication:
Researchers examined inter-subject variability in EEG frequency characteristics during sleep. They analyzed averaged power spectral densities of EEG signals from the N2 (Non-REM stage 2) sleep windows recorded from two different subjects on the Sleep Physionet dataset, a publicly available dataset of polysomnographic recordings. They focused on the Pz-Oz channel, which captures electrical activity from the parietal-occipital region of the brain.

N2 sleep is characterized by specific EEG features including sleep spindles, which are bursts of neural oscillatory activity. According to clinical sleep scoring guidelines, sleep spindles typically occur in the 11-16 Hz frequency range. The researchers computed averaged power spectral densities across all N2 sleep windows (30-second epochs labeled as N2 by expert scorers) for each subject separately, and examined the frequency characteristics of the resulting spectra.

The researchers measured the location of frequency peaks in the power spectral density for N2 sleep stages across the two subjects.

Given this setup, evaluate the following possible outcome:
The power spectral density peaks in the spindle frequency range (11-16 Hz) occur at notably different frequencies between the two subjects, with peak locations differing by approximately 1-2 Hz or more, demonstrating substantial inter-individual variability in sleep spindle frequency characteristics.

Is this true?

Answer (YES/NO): NO